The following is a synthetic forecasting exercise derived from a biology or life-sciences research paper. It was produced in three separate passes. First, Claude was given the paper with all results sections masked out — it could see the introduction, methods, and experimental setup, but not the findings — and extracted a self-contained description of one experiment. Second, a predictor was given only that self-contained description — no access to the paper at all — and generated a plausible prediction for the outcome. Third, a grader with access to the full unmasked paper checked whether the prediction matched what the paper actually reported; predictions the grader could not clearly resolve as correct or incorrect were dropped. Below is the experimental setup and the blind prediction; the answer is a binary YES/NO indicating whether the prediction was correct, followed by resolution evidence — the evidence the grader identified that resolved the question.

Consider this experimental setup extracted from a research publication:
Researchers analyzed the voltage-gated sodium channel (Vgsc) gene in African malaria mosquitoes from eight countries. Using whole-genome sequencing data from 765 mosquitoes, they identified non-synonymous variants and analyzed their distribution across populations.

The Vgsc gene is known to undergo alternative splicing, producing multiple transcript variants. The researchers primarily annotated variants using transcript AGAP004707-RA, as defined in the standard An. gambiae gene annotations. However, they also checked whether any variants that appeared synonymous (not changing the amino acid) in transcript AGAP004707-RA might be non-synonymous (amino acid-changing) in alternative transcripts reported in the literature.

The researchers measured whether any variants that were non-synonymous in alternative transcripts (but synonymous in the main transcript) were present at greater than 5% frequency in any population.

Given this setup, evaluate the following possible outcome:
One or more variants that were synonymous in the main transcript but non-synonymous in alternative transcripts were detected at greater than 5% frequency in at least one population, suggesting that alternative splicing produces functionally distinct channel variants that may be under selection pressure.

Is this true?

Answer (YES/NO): NO